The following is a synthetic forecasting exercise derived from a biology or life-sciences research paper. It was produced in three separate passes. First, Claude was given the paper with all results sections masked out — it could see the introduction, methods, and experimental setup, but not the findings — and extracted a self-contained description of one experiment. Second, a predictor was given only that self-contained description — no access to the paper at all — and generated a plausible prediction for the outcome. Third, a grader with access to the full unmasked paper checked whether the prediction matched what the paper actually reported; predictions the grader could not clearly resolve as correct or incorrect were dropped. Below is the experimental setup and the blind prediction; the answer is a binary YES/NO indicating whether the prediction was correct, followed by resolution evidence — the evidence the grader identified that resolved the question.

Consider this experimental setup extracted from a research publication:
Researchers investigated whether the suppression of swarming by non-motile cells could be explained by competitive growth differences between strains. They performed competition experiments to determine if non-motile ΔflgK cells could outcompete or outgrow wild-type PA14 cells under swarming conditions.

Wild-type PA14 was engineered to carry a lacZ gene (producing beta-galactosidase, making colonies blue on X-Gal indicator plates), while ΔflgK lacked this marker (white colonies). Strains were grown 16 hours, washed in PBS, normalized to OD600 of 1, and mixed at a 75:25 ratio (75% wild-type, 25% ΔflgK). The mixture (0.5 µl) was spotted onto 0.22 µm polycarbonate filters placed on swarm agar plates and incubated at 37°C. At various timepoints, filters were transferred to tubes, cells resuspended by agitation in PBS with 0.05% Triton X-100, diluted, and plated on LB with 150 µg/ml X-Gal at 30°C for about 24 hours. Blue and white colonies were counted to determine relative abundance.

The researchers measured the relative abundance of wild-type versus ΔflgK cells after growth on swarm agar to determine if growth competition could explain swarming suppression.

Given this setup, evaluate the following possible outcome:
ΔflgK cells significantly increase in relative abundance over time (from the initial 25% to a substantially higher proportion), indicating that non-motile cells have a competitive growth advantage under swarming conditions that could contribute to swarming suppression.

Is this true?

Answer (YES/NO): NO